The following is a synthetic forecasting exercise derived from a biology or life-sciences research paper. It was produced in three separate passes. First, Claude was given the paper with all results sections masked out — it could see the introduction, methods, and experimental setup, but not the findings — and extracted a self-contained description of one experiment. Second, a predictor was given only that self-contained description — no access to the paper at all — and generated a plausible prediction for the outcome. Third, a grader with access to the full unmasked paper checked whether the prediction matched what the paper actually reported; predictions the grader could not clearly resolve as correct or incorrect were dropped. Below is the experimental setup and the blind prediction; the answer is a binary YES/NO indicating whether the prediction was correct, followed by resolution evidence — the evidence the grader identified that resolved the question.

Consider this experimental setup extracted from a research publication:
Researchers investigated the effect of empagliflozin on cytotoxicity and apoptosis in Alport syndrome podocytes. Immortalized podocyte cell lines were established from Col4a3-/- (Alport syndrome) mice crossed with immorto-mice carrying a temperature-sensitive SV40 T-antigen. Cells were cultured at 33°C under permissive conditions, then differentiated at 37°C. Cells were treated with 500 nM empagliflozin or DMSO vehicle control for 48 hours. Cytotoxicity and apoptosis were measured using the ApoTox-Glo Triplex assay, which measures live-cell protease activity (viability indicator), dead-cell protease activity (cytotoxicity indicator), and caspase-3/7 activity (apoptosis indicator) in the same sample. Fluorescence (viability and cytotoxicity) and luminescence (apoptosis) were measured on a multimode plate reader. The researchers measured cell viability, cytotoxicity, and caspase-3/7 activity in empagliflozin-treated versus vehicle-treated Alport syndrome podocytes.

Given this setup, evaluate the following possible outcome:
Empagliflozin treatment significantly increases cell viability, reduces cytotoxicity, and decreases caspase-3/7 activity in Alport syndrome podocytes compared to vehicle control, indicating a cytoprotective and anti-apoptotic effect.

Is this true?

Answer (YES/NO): NO